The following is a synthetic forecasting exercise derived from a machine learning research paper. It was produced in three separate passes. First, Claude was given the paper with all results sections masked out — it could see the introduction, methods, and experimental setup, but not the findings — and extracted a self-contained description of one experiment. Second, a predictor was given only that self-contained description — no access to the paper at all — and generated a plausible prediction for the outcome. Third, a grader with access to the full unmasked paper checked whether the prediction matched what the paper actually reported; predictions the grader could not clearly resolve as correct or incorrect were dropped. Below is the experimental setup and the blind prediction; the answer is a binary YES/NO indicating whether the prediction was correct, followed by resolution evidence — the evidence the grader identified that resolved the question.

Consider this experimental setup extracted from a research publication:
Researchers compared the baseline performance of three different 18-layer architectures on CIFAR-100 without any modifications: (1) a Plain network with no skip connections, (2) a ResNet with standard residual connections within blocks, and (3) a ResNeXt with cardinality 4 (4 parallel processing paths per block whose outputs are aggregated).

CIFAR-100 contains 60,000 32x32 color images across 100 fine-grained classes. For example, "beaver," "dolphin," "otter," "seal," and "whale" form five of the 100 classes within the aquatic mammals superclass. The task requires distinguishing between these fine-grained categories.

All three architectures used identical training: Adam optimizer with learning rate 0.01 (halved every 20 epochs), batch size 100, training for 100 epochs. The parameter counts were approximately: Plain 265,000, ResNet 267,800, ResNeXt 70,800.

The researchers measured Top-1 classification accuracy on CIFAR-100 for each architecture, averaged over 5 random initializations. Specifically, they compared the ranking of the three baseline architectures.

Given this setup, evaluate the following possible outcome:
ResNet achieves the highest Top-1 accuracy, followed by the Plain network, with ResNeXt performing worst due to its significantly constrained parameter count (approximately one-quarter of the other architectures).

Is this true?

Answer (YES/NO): YES